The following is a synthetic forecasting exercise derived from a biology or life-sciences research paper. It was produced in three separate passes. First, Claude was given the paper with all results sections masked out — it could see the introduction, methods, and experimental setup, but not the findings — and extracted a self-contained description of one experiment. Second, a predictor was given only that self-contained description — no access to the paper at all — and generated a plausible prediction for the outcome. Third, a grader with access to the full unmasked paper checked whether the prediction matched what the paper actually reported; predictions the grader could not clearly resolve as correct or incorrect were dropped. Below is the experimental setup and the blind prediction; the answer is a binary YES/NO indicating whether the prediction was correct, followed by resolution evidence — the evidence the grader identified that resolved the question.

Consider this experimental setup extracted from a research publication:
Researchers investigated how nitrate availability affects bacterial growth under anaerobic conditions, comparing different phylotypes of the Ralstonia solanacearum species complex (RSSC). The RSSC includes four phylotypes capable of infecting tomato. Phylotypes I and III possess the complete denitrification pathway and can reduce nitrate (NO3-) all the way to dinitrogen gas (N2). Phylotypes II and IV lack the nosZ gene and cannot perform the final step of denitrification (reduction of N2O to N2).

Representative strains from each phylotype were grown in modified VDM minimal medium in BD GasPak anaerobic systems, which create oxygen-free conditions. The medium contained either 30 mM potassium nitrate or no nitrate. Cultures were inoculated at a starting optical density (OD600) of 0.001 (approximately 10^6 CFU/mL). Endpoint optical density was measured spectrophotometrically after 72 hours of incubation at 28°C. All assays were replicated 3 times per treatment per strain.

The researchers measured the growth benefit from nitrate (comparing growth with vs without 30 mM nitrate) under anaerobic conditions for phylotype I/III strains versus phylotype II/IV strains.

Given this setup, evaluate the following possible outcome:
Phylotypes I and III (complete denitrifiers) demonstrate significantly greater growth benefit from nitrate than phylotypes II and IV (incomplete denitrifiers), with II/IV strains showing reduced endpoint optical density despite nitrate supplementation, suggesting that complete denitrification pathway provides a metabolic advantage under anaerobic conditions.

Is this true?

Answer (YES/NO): YES